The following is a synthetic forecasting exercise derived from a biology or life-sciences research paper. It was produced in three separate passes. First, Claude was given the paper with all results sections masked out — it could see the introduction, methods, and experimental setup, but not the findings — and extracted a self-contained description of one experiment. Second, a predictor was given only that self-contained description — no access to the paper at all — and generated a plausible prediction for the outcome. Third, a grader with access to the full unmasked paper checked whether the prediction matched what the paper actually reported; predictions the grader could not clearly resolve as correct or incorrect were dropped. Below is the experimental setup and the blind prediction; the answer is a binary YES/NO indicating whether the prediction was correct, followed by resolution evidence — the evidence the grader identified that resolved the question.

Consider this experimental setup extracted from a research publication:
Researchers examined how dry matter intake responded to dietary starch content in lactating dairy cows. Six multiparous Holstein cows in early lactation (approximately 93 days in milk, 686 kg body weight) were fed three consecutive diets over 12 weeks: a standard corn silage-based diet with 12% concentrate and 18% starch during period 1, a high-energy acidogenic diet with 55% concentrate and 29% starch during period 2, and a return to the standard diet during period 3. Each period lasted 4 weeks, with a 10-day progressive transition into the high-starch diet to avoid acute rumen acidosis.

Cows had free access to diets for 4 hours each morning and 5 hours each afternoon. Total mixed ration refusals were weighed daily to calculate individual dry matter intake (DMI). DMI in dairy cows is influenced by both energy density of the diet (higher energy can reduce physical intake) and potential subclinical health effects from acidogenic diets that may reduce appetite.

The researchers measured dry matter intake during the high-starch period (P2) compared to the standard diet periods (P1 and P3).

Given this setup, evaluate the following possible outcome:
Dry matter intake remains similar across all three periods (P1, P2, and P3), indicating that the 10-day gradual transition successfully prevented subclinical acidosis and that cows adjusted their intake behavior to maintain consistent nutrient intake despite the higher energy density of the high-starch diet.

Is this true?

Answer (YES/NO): NO